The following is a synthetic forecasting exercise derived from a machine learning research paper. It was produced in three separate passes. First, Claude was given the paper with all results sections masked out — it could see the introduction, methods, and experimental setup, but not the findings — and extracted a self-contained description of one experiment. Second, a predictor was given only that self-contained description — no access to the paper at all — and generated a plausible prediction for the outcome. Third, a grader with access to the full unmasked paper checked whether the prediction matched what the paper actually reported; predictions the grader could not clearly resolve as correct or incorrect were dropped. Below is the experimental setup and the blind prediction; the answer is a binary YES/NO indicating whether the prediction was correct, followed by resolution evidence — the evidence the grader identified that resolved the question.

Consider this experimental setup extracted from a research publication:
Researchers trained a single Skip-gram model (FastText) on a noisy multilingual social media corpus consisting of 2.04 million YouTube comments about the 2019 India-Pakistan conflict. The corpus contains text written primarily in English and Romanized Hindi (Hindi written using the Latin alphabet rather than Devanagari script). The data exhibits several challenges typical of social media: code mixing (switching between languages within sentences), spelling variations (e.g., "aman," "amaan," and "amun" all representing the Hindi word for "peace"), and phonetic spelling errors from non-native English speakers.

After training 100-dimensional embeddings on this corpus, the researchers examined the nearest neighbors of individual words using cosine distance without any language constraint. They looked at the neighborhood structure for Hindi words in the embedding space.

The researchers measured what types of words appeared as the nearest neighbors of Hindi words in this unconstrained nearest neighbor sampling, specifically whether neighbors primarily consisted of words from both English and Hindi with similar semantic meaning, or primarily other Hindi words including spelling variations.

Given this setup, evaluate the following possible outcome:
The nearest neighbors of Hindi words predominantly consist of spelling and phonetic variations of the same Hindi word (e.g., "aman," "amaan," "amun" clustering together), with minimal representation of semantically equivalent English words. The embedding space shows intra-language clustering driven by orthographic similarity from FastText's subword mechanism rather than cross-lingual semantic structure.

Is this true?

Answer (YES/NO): NO